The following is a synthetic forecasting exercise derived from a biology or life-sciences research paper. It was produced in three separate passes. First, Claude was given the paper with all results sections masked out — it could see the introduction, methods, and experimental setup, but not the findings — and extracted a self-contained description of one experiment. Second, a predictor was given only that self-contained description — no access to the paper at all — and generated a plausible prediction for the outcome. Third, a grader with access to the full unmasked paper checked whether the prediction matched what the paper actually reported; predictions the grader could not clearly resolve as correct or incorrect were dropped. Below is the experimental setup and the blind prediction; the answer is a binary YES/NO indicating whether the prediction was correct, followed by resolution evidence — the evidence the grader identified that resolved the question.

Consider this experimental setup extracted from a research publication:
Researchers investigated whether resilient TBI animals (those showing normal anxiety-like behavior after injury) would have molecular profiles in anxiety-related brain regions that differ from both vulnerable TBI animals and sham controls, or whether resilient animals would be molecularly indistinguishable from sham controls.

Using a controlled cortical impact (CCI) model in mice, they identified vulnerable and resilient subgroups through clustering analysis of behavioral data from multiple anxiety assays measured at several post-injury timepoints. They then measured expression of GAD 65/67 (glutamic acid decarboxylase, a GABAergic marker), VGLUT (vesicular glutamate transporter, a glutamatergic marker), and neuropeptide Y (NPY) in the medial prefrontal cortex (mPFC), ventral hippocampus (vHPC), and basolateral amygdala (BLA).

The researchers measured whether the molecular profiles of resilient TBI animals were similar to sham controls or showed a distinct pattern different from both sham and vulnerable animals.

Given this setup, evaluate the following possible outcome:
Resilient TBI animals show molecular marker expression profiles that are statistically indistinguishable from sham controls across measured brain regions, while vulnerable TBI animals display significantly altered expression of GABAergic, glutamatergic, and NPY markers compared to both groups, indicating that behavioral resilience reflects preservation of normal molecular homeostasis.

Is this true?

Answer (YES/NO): NO